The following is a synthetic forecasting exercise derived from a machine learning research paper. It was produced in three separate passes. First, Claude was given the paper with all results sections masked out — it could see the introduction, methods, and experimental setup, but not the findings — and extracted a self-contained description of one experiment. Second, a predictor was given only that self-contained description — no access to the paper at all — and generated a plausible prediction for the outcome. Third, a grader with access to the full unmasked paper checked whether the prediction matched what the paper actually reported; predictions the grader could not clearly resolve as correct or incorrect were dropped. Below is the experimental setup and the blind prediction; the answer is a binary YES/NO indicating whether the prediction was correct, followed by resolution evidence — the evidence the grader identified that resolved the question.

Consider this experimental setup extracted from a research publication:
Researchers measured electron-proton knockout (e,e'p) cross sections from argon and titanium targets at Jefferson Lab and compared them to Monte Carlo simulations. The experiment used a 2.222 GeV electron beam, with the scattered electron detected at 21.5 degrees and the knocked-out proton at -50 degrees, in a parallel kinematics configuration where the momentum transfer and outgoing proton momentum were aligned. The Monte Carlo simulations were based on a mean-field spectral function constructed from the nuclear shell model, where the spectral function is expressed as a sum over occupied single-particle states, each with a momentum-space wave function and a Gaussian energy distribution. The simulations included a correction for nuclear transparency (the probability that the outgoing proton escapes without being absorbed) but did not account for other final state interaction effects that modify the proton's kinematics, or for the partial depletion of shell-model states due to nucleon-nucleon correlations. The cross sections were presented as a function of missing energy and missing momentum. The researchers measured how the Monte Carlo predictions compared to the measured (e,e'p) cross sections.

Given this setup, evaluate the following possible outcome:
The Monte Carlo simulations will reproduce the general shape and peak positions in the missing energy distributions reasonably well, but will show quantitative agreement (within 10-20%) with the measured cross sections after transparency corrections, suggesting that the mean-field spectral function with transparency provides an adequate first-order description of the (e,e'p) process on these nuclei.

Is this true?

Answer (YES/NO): NO